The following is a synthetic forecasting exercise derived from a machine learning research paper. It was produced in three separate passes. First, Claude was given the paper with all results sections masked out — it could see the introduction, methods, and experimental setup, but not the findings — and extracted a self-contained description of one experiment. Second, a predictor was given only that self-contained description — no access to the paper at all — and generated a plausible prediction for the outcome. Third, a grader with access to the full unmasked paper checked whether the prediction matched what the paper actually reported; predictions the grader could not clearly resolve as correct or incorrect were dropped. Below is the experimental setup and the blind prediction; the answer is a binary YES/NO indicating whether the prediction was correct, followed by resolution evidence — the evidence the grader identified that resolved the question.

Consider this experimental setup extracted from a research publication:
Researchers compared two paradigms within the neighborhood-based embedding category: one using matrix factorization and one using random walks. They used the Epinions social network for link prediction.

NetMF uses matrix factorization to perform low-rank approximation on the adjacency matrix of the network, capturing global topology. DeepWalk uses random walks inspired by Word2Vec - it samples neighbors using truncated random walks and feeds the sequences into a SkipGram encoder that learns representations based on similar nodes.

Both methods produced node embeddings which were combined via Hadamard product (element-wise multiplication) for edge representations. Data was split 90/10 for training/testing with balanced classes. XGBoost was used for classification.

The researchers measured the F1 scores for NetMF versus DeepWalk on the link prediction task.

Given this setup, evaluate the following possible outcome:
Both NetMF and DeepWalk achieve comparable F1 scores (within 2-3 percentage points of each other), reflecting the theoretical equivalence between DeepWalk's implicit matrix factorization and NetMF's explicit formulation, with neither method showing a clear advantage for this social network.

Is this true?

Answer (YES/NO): NO